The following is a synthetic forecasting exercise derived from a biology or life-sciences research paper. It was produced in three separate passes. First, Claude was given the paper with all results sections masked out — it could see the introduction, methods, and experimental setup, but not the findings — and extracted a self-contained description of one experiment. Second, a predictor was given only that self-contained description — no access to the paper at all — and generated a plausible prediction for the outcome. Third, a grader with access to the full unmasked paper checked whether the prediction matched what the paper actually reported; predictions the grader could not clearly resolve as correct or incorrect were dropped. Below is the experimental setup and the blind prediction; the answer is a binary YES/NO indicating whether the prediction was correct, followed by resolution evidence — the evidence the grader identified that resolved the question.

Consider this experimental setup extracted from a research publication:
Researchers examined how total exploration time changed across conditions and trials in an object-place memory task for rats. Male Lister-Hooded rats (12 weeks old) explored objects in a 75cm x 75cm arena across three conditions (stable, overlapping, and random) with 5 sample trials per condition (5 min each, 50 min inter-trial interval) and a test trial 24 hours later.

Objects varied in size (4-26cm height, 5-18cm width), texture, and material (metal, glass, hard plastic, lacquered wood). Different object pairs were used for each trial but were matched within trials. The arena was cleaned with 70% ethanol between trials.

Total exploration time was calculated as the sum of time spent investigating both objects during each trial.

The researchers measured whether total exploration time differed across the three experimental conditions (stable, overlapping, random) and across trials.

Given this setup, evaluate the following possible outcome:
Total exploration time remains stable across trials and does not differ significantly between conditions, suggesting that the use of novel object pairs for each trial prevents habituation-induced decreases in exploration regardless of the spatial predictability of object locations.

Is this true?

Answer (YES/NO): NO